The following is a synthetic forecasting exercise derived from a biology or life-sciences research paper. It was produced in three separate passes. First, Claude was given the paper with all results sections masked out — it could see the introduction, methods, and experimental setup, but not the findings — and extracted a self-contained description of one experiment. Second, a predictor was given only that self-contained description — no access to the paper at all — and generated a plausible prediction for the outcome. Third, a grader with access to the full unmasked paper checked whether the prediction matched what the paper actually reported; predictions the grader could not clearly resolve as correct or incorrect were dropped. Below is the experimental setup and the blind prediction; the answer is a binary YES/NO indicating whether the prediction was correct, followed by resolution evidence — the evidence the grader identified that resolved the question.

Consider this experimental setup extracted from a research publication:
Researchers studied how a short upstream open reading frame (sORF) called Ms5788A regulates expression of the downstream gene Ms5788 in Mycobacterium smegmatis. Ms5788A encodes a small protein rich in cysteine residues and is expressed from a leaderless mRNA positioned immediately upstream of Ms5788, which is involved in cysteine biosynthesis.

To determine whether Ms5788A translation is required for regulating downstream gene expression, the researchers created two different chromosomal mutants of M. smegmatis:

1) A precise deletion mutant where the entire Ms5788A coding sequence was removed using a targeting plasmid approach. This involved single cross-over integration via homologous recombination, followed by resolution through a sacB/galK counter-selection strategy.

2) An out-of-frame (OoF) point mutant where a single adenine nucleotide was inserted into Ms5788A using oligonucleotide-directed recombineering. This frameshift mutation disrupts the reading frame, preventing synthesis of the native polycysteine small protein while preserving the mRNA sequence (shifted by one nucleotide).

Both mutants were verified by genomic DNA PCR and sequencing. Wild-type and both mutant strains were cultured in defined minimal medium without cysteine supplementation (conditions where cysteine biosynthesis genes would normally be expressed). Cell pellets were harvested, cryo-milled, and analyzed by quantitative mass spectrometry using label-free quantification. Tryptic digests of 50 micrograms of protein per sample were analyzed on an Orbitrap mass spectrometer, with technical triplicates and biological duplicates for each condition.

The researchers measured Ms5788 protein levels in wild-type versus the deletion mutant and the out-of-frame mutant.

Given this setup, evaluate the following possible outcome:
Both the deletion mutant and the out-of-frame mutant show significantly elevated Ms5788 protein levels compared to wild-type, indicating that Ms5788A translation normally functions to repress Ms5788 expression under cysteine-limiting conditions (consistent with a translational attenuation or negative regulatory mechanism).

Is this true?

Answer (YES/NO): NO